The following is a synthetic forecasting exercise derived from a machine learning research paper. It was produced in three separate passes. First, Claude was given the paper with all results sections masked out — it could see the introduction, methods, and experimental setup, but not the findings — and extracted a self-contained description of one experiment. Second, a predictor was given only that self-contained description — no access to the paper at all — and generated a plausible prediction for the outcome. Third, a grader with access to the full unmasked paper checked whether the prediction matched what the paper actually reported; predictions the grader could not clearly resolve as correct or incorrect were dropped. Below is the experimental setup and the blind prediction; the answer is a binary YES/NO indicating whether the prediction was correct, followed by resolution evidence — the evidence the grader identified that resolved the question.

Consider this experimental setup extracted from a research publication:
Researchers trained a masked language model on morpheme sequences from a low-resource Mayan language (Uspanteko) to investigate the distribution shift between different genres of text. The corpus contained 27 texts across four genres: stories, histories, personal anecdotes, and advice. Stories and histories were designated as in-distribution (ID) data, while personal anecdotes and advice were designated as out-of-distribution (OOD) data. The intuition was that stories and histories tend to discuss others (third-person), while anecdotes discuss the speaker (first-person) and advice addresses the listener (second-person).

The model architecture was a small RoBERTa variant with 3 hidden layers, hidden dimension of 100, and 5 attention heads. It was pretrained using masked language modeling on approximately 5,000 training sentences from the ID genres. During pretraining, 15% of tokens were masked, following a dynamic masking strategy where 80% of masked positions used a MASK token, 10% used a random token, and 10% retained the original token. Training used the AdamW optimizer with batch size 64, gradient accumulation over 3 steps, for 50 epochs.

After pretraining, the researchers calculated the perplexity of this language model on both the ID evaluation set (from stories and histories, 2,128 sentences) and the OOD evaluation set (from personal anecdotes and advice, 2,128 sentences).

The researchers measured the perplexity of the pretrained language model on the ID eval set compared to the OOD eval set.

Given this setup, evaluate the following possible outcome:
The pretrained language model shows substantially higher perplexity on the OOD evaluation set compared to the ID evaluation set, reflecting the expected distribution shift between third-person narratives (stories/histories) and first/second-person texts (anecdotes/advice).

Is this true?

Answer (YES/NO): YES